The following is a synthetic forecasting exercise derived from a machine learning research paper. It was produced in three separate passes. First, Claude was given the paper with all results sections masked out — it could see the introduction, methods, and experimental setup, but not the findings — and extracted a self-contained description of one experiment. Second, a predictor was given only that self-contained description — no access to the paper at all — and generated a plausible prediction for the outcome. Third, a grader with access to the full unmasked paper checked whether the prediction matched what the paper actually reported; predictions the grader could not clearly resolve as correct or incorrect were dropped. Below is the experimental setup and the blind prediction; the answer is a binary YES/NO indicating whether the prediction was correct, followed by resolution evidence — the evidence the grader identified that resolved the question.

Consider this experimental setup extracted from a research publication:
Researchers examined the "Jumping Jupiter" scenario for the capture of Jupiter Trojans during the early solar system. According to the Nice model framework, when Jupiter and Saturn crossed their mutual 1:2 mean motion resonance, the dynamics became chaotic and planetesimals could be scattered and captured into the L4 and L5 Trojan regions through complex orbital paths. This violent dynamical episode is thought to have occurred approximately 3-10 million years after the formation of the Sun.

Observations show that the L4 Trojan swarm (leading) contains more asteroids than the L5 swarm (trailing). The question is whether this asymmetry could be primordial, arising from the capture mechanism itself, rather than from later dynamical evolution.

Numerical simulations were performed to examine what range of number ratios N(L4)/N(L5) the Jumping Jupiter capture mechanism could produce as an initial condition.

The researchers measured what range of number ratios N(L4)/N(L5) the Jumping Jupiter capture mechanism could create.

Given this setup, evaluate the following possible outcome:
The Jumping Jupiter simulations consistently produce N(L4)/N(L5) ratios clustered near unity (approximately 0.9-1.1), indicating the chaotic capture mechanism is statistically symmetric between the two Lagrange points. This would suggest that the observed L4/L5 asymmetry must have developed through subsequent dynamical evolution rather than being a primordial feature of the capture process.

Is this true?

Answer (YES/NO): NO